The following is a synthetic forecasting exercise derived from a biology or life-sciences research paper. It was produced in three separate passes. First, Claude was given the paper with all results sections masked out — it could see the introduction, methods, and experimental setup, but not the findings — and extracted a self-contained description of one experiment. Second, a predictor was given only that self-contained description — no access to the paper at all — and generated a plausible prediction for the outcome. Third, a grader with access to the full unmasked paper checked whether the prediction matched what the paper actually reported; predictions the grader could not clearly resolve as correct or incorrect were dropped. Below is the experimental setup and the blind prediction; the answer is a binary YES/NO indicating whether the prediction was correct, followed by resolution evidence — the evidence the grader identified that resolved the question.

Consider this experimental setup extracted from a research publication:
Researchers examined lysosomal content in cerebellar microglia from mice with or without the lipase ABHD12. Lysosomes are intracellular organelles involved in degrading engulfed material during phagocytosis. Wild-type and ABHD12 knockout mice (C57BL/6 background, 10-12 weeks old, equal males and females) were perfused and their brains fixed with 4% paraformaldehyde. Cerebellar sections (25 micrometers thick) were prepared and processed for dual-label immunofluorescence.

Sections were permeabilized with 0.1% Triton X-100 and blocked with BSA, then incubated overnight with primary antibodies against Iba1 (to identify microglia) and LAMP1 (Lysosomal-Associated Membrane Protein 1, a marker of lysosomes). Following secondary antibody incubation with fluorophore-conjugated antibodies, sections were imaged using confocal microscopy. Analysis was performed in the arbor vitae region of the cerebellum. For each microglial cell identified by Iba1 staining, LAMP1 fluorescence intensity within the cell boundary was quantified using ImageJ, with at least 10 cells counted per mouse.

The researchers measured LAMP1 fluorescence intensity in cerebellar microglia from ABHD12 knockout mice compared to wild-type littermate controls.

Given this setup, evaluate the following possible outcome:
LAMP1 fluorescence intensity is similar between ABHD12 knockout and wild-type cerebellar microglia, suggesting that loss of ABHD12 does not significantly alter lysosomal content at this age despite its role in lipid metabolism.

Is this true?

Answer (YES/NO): NO